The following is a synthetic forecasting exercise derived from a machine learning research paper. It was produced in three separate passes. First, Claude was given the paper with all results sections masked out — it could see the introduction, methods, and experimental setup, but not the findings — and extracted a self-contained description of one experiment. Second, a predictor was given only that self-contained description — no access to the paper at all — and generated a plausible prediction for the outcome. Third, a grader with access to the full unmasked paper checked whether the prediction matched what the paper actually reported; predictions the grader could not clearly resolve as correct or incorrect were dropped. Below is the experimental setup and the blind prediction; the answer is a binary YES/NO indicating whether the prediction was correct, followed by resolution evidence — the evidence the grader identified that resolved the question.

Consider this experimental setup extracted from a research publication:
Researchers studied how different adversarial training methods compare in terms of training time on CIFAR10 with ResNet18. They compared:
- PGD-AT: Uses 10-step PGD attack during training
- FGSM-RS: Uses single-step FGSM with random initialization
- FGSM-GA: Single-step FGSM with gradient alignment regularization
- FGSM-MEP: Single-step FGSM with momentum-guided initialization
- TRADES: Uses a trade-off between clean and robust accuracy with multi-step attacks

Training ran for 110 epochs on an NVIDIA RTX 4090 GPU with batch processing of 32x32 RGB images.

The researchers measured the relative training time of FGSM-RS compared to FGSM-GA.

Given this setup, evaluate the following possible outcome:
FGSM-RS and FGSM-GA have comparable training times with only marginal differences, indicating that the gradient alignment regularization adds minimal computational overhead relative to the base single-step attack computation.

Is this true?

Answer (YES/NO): NO